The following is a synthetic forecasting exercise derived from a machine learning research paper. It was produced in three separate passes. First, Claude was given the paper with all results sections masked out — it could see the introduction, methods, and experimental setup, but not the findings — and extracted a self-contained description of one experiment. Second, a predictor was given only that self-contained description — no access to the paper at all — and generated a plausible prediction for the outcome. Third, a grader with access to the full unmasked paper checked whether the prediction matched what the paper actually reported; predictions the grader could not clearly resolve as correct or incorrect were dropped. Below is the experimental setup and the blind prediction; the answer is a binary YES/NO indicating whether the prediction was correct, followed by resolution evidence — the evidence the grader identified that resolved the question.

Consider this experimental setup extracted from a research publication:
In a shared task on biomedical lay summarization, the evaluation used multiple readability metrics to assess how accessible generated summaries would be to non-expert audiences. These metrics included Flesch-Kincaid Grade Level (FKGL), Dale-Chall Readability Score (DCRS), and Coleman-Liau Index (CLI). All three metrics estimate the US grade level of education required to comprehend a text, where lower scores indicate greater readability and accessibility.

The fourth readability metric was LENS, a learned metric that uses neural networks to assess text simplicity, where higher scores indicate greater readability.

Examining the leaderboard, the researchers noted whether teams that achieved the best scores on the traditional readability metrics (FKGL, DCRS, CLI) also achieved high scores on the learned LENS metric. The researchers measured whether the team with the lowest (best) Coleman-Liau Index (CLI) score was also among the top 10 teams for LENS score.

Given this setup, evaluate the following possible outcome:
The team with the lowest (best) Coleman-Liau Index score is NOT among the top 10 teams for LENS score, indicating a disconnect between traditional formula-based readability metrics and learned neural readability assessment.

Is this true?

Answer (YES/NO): YES